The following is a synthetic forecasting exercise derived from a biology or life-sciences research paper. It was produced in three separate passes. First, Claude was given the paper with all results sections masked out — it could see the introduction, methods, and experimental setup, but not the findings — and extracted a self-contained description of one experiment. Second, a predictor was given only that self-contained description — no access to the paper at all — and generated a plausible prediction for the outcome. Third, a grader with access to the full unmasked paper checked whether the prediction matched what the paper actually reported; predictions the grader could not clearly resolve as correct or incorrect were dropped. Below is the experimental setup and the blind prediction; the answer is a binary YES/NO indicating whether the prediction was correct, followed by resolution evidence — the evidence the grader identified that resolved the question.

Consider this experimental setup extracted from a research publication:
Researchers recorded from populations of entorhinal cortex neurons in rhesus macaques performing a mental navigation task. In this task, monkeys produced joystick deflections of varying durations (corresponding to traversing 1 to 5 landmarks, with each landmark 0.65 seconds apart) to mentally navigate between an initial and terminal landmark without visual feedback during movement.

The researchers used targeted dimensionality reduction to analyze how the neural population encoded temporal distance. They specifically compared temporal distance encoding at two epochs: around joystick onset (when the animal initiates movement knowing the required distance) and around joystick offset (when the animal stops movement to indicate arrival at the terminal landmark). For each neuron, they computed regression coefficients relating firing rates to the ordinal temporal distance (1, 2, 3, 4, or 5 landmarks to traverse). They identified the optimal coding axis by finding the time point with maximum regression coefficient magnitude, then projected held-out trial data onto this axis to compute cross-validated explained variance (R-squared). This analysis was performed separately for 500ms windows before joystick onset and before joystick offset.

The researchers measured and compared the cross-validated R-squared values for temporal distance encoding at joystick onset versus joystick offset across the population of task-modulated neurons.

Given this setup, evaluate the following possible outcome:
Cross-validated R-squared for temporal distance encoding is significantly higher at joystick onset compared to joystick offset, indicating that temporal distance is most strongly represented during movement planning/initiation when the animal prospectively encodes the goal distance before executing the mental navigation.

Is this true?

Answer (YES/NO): NO